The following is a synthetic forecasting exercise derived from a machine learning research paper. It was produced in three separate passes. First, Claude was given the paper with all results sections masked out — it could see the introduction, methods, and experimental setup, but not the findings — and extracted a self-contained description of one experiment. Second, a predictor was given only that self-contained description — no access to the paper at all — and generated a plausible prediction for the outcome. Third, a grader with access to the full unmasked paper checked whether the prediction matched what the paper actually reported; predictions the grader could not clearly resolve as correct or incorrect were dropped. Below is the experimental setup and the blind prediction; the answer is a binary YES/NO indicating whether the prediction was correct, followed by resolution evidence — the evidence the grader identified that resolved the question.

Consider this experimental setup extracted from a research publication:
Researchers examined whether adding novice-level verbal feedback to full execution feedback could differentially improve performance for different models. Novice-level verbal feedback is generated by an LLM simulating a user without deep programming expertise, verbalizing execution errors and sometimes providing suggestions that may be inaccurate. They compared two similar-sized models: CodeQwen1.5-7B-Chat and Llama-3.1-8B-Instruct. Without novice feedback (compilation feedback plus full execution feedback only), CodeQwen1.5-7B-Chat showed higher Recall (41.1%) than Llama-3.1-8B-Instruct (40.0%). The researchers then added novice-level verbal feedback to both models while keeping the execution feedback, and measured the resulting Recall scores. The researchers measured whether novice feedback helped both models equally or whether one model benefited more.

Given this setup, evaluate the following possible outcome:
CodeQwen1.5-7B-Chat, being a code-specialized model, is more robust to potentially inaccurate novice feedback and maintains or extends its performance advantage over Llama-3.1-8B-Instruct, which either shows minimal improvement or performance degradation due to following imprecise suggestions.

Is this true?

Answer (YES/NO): NO